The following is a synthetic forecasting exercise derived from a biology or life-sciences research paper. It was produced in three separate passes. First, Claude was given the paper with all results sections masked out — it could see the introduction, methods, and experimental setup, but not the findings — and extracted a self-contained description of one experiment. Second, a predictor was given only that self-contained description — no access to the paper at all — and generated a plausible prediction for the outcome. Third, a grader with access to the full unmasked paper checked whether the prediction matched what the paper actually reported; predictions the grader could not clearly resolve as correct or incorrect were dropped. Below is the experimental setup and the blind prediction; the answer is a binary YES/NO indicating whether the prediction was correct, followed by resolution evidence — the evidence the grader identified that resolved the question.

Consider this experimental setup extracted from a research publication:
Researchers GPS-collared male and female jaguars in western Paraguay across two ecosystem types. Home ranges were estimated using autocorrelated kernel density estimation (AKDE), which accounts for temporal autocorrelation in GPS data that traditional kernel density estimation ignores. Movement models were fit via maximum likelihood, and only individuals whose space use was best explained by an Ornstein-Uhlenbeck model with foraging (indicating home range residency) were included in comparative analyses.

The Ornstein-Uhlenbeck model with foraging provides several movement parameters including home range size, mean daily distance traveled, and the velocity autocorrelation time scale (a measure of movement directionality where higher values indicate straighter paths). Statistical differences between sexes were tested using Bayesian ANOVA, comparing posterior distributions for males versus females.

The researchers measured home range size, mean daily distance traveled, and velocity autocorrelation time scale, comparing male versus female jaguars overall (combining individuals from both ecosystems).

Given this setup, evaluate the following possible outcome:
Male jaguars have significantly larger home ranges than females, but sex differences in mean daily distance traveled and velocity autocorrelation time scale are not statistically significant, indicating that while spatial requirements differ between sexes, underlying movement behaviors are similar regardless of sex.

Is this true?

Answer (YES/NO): NO